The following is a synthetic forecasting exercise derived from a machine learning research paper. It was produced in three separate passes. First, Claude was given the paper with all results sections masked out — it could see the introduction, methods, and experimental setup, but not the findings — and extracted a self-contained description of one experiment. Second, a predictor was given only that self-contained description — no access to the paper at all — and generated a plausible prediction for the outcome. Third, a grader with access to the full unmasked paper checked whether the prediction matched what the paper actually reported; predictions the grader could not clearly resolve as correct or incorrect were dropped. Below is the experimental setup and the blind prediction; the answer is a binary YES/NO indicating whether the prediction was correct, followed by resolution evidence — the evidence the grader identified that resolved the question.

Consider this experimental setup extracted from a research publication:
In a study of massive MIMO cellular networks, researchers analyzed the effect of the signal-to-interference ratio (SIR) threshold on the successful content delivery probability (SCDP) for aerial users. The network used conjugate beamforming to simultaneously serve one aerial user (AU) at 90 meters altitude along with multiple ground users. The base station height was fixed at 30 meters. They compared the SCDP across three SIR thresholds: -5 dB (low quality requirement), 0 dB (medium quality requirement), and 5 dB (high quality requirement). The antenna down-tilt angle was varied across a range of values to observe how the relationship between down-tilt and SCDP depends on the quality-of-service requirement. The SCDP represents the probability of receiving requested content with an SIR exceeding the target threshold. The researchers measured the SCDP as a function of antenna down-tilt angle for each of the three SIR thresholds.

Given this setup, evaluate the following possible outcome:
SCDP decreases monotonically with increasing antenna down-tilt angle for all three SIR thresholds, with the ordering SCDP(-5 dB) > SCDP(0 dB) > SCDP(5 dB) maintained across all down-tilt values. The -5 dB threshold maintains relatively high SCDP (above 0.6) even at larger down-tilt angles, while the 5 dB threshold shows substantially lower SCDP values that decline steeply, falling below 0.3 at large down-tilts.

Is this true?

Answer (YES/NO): NO